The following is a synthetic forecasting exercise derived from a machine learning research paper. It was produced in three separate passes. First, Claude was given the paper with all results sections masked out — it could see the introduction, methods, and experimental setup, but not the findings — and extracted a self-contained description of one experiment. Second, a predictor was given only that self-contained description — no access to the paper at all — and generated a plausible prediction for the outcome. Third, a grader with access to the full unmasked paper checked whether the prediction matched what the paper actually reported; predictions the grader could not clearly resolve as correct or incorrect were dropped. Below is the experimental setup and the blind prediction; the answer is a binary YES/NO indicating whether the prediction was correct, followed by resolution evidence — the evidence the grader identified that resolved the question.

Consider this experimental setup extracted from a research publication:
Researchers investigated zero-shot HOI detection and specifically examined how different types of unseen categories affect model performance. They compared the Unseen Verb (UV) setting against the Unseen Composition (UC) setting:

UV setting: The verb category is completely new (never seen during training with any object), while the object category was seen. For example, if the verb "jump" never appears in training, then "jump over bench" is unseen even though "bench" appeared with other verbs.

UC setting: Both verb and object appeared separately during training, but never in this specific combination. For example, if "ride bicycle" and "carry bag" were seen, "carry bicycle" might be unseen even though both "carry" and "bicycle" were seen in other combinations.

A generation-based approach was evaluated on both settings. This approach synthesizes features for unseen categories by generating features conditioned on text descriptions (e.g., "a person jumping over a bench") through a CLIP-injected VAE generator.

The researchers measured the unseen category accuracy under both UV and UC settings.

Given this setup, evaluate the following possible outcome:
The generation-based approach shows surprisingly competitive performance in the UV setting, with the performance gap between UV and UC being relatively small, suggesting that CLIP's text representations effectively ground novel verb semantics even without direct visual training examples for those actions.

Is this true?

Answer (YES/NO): NO